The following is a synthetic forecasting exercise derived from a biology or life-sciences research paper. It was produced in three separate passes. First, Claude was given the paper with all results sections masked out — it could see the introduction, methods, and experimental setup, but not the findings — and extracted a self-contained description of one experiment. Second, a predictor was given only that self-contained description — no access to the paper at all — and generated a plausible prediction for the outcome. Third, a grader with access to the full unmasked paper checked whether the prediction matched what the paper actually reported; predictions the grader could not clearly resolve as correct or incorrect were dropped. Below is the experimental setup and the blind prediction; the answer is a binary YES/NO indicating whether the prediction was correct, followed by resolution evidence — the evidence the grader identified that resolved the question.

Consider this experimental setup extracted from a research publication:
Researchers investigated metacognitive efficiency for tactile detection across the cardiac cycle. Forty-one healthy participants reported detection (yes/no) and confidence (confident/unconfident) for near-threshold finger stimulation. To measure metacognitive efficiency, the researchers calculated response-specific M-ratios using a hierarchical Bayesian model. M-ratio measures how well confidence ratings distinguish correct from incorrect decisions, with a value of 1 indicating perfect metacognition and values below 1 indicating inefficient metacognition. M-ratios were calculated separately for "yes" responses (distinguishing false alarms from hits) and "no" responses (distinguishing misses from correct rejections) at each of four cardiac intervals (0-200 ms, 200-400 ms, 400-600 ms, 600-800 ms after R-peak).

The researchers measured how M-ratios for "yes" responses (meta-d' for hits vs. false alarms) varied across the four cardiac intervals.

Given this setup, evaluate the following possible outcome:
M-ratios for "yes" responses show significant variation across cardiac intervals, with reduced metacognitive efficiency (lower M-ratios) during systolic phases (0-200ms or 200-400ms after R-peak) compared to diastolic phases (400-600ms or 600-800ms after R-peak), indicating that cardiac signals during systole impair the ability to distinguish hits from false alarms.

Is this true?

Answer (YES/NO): NO